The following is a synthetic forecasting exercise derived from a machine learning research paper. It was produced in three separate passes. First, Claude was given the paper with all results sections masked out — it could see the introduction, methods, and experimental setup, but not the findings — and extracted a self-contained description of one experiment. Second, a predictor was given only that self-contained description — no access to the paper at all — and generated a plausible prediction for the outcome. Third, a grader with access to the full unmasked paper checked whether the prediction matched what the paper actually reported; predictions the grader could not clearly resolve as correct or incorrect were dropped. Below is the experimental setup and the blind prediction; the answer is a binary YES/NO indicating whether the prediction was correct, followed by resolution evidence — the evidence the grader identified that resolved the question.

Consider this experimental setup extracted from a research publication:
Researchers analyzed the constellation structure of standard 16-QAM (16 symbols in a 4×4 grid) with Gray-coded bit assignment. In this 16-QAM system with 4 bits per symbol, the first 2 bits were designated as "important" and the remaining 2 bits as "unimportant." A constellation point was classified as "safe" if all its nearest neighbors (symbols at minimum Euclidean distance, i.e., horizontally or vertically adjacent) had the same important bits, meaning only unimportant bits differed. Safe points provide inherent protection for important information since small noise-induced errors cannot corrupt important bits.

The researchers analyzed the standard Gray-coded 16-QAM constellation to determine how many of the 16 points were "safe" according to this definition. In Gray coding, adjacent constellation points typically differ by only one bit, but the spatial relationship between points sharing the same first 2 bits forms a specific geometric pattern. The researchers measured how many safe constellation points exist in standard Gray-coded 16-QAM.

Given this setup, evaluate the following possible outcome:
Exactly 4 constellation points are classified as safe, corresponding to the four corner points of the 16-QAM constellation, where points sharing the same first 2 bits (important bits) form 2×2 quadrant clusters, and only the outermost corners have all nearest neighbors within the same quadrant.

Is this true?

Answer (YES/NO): NO